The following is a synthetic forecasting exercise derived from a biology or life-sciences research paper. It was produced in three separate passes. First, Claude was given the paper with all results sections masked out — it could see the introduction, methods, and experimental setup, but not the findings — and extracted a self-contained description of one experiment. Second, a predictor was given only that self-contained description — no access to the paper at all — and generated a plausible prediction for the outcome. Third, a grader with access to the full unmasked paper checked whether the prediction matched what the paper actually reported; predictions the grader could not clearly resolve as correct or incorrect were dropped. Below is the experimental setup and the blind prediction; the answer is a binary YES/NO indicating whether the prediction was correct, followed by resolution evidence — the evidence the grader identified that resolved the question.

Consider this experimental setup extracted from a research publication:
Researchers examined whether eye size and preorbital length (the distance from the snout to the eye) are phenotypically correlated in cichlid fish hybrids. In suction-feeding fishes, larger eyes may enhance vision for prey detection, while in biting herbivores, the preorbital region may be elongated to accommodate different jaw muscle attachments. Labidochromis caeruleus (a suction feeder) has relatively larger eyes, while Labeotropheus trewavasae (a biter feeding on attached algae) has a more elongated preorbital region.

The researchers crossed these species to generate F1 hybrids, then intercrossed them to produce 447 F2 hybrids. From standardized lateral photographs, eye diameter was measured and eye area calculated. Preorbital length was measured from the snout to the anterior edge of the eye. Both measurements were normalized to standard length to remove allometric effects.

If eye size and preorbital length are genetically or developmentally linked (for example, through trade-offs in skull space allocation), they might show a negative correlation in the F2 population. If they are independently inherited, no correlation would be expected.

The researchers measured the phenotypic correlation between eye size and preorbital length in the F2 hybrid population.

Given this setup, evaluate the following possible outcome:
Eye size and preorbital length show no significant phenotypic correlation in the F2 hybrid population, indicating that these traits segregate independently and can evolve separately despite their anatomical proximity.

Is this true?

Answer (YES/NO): YES